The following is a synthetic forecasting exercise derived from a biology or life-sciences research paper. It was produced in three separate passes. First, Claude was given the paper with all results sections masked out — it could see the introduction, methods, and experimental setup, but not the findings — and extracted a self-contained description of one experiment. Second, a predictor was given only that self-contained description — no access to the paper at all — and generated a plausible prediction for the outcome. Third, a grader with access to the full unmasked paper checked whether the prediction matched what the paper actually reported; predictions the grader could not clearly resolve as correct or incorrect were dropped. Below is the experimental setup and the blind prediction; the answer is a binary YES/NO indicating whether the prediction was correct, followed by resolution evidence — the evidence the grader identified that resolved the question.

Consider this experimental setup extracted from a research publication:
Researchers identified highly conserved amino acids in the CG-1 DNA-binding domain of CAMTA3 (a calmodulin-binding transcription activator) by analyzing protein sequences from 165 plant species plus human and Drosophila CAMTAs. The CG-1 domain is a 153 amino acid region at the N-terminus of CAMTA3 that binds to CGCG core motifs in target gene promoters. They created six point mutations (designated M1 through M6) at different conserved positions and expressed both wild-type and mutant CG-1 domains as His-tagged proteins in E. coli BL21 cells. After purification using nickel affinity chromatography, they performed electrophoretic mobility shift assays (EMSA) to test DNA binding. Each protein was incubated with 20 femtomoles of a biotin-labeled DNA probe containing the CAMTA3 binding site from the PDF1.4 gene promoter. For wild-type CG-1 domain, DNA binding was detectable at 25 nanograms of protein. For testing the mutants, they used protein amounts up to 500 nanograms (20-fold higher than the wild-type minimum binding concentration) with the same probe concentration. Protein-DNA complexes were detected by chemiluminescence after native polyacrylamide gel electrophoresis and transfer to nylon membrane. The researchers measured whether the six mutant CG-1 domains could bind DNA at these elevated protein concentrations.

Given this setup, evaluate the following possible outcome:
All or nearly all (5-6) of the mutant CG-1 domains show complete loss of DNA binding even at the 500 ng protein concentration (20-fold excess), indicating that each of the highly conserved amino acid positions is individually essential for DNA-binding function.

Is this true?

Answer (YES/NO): YES